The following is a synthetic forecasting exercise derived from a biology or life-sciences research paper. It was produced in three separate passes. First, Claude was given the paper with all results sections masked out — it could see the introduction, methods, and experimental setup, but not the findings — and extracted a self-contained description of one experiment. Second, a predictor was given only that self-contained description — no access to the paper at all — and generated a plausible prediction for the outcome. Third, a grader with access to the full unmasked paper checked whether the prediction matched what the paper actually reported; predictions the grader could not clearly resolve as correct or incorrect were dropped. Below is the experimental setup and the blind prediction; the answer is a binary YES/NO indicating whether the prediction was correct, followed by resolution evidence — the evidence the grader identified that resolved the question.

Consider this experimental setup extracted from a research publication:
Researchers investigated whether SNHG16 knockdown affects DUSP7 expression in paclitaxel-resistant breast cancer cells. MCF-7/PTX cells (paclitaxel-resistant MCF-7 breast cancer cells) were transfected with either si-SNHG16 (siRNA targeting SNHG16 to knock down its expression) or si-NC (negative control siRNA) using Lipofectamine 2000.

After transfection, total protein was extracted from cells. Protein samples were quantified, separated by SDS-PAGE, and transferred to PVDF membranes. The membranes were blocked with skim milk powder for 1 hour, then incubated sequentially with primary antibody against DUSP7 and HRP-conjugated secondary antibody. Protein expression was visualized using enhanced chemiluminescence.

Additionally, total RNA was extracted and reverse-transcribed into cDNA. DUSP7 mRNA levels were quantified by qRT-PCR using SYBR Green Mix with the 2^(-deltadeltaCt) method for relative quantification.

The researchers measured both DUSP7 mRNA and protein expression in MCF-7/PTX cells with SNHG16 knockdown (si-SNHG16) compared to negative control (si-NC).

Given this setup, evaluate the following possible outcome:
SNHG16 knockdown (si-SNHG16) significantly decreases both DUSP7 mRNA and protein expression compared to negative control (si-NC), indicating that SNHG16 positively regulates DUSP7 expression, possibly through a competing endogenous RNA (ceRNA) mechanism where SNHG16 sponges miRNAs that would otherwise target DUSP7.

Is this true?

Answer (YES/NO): YES